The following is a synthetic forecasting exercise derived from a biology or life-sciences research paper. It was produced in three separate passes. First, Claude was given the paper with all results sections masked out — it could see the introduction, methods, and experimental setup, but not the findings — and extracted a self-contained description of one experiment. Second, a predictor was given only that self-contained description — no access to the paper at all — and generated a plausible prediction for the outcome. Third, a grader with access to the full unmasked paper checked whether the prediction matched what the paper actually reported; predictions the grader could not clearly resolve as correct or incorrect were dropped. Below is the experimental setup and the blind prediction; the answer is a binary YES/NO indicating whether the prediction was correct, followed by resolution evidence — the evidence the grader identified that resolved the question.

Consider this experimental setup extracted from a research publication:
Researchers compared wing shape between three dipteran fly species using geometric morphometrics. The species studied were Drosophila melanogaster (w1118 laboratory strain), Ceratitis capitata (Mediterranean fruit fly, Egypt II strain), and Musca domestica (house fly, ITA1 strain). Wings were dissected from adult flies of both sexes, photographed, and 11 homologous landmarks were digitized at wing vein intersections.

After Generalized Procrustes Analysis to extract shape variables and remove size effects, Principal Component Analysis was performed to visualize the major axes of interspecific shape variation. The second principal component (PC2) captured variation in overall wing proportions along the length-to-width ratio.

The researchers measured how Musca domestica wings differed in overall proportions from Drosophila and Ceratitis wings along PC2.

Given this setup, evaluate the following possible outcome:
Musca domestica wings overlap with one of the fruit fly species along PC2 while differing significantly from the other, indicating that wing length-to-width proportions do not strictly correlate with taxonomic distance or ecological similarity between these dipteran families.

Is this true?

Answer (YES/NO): NO